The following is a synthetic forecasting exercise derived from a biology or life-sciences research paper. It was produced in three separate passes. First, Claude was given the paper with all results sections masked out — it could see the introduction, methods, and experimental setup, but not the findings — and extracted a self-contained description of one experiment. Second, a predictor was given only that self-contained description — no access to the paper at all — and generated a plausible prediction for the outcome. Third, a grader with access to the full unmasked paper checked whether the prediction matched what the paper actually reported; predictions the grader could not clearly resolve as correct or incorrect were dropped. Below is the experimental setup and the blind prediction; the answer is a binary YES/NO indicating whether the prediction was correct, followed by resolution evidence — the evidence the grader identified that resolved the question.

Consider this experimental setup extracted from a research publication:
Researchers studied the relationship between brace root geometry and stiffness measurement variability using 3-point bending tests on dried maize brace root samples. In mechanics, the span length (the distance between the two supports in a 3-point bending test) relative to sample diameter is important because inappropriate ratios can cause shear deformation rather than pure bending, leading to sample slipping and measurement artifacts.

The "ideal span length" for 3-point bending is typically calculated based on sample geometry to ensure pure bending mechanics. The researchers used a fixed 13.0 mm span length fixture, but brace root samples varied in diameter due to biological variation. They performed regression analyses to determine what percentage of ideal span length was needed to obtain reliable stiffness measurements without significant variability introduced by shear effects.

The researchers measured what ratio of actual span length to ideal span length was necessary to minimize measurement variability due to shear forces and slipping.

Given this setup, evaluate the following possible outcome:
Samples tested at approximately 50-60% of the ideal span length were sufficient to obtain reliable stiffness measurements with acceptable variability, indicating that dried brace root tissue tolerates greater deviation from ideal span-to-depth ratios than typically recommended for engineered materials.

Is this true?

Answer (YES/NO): NO